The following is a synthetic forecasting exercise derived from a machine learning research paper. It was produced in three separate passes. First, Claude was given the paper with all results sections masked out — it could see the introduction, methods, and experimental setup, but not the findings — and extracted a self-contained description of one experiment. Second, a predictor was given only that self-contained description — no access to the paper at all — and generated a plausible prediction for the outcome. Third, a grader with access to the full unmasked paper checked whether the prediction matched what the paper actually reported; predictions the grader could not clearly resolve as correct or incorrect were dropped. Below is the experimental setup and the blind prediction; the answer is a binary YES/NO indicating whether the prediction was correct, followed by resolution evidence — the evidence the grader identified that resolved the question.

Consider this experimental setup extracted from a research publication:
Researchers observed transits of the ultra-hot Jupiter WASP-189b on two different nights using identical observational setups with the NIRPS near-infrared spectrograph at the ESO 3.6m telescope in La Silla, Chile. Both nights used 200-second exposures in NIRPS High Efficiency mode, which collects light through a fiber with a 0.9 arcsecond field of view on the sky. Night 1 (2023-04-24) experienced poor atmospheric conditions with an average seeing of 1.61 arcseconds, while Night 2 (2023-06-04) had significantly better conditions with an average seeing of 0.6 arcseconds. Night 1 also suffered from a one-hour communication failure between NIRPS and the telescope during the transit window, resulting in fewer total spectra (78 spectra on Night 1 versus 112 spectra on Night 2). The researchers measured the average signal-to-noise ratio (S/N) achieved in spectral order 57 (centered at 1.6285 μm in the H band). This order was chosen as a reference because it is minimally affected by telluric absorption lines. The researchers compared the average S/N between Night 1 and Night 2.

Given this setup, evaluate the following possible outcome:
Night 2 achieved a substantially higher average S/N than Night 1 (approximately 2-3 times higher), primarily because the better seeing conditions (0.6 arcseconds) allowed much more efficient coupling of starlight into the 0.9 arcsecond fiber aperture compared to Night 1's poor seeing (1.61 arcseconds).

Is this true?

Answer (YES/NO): NO